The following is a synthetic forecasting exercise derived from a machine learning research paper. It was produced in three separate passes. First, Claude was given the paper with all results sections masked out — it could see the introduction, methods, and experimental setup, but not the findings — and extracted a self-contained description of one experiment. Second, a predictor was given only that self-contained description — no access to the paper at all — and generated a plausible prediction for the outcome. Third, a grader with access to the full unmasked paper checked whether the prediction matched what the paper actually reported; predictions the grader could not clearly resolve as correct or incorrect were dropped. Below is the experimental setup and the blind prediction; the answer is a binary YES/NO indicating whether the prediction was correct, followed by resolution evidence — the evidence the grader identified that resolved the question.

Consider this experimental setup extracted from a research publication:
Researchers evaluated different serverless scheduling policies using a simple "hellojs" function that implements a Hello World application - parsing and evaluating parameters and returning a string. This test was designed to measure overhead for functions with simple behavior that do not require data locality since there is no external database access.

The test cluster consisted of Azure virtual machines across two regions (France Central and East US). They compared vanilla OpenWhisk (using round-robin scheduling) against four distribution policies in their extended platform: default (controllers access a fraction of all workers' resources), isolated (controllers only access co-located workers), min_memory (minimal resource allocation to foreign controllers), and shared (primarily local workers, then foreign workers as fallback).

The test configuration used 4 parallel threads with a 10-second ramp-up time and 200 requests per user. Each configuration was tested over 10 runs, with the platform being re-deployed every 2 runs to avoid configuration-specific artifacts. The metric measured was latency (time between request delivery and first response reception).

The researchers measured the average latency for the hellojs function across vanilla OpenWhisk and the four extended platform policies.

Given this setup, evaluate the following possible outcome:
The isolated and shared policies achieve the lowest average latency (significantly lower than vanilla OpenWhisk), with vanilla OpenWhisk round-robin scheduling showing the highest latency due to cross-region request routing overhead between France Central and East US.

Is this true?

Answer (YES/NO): NO